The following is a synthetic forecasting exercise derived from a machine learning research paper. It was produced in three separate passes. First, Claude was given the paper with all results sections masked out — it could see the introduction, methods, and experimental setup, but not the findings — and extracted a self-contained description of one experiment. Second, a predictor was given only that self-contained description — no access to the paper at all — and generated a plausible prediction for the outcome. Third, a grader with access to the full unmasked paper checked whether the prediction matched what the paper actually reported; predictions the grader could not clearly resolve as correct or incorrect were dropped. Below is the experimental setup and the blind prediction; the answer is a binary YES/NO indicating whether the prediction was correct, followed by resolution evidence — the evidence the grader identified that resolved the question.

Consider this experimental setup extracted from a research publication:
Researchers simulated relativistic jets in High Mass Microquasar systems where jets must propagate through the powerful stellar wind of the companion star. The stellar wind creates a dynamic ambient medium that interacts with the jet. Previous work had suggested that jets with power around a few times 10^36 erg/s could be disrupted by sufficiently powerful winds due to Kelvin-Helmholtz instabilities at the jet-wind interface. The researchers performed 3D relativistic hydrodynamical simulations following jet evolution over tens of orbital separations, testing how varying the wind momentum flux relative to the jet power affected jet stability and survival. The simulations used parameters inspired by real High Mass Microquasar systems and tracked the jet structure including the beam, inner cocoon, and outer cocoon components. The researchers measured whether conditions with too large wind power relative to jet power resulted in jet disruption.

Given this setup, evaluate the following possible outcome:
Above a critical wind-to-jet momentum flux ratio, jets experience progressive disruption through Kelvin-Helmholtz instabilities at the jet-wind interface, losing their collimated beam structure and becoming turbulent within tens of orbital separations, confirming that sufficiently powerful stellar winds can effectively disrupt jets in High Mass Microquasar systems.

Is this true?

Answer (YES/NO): YES